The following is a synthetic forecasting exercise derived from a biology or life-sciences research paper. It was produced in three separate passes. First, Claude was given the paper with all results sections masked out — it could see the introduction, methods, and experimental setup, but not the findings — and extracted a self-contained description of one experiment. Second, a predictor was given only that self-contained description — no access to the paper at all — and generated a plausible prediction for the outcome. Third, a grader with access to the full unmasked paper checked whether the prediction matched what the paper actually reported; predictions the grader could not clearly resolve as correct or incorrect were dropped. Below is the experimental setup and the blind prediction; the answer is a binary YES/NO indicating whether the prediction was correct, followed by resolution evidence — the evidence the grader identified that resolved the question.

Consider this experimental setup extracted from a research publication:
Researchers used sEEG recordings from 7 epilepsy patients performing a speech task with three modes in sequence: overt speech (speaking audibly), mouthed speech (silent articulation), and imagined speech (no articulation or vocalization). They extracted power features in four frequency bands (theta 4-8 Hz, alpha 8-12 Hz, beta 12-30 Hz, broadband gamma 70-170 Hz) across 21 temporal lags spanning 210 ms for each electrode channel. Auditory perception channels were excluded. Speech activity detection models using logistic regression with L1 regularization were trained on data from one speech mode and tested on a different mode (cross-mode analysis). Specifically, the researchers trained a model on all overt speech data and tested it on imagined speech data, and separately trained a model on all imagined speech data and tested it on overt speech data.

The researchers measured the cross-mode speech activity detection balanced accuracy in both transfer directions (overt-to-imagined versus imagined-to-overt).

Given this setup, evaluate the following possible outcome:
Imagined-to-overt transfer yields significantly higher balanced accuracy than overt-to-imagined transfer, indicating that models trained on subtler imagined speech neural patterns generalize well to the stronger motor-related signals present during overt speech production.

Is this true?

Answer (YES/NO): YES